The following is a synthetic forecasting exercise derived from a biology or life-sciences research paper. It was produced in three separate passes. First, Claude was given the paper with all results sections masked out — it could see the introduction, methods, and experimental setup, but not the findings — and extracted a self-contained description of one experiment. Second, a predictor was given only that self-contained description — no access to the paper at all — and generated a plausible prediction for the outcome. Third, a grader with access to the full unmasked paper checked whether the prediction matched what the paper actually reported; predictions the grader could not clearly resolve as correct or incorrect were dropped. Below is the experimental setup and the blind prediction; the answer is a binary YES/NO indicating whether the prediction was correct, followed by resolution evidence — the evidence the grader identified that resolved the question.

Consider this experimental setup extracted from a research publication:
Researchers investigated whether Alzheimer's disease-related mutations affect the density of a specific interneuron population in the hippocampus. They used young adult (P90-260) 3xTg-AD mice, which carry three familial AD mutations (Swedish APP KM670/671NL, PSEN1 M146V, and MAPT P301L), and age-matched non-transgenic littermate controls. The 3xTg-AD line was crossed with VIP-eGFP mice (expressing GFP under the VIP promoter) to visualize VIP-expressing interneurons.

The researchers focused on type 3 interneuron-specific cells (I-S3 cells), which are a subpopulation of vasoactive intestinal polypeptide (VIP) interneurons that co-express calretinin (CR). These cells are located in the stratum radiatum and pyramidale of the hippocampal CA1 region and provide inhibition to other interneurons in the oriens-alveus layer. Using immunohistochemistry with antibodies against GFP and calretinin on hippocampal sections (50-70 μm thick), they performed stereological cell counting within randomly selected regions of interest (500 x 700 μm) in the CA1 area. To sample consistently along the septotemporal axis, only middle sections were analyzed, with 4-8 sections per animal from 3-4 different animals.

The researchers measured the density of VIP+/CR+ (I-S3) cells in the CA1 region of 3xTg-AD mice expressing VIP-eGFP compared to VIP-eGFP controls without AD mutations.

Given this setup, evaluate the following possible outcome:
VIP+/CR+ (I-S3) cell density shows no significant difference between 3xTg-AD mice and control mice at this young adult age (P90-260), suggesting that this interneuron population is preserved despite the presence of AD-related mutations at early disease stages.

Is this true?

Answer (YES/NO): YES